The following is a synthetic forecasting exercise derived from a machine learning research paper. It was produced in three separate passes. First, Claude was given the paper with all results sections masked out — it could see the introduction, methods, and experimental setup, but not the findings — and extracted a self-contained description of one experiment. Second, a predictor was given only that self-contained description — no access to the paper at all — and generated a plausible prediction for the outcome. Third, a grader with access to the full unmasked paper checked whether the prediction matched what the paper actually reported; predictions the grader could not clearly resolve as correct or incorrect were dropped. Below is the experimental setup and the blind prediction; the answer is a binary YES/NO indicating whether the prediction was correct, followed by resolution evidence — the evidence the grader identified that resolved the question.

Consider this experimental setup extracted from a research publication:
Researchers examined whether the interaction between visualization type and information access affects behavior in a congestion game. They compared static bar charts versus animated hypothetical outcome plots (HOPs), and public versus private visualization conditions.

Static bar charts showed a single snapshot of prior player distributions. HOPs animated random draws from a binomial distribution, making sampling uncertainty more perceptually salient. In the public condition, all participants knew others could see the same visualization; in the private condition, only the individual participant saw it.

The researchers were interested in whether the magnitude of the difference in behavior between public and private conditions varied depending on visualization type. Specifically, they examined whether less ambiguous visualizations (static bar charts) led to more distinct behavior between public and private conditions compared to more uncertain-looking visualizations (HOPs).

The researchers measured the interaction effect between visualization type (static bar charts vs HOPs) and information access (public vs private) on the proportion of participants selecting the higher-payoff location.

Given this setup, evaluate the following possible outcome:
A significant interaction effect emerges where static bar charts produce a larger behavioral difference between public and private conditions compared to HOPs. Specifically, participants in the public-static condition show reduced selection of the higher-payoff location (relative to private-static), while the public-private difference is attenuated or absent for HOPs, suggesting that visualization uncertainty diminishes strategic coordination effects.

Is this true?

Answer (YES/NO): NO